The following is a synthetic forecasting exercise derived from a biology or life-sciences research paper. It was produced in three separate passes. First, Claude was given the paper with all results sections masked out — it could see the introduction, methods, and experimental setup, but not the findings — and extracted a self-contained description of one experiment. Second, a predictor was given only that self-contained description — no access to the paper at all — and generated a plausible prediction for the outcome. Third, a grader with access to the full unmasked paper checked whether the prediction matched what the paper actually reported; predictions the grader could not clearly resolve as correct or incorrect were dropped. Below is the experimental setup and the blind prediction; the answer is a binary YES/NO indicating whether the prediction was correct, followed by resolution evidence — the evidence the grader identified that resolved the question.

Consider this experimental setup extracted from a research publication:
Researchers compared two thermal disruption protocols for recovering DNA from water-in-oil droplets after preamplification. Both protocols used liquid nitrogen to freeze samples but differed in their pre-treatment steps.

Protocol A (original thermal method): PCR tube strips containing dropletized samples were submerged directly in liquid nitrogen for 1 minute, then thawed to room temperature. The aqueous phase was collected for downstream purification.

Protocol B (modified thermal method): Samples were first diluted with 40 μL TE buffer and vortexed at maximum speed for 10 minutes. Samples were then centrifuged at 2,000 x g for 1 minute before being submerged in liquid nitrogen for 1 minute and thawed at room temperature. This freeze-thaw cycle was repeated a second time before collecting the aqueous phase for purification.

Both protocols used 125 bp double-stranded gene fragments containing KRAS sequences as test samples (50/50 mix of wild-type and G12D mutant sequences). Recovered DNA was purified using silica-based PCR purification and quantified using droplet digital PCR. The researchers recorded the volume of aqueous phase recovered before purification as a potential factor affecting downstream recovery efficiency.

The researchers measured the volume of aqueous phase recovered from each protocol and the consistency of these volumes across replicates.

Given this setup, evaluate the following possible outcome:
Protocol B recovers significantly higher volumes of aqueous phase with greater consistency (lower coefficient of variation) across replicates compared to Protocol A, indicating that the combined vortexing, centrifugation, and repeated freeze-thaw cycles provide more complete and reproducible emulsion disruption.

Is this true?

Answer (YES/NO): NO